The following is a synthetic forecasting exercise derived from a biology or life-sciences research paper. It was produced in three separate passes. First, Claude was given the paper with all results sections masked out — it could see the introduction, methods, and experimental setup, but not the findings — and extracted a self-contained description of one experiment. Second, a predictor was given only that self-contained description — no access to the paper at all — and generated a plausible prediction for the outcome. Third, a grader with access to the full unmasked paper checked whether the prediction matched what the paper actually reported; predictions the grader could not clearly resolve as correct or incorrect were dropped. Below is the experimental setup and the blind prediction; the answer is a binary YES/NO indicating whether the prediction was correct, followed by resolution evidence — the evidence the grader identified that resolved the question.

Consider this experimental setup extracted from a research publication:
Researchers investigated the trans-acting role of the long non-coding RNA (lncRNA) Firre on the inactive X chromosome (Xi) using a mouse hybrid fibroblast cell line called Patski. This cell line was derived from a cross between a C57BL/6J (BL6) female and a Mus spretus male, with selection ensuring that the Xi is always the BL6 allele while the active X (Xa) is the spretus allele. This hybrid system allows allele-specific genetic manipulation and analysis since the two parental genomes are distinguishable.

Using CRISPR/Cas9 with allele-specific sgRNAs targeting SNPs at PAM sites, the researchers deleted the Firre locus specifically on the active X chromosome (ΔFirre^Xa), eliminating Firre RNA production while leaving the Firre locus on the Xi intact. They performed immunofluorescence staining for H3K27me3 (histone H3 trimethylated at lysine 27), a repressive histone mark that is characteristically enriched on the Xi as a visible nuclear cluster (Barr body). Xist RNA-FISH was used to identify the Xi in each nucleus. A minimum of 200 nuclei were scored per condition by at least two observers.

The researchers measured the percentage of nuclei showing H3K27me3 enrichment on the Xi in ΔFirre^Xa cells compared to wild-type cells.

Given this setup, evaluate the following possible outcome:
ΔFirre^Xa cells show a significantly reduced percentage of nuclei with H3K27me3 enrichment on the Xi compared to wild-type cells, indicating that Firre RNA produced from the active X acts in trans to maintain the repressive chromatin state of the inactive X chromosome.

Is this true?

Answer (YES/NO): YES